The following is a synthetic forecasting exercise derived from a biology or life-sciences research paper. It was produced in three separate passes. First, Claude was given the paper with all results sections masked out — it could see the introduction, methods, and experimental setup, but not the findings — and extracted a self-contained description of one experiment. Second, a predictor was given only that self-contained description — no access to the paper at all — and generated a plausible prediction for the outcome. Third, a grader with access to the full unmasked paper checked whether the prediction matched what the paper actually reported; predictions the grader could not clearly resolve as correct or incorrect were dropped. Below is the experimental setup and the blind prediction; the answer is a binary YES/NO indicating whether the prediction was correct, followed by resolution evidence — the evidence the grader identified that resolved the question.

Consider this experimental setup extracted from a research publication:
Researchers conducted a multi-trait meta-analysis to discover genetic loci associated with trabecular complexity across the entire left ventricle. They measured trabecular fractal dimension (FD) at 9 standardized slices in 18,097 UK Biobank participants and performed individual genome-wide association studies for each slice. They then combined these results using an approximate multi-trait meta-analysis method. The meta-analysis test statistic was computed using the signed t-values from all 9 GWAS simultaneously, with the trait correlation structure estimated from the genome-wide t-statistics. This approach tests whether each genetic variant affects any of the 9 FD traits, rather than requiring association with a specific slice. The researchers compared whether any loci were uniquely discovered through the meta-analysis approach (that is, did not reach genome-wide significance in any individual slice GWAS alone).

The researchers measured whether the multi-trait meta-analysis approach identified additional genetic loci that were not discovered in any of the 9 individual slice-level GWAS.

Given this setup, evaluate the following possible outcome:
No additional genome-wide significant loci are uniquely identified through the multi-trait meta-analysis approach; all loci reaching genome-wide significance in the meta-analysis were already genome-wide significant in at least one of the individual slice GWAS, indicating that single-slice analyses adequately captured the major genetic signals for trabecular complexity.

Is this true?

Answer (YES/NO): NO